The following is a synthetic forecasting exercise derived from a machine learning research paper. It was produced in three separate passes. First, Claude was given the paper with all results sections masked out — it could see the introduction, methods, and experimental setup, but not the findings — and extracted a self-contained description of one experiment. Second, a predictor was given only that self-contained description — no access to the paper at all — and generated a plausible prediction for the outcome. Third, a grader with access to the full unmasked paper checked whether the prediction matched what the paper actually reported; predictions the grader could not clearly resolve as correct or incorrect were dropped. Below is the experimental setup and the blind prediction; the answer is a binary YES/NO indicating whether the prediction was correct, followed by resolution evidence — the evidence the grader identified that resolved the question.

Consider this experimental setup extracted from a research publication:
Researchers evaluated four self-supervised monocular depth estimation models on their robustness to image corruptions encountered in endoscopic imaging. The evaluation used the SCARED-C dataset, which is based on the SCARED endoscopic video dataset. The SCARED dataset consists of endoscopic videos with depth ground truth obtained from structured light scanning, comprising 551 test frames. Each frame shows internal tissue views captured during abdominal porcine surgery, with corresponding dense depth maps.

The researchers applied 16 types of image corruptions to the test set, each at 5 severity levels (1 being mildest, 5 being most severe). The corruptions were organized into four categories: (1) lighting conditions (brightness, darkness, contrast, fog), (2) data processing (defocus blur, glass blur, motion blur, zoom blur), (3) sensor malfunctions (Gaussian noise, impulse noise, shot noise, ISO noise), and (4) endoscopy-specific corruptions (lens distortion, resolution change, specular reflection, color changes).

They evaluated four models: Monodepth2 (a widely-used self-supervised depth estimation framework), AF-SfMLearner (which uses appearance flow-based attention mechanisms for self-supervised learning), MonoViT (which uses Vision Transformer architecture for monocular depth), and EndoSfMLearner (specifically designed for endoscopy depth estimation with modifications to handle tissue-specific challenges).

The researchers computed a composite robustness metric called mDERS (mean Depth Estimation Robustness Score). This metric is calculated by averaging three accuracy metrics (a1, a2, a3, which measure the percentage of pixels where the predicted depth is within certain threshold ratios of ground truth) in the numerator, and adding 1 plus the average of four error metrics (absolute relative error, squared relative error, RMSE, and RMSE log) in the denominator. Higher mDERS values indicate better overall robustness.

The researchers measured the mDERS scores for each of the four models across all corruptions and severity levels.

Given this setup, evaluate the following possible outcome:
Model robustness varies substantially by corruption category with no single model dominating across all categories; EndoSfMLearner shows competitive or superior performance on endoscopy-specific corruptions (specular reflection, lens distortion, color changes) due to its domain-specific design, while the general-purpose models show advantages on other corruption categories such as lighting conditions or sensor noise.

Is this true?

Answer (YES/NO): NO